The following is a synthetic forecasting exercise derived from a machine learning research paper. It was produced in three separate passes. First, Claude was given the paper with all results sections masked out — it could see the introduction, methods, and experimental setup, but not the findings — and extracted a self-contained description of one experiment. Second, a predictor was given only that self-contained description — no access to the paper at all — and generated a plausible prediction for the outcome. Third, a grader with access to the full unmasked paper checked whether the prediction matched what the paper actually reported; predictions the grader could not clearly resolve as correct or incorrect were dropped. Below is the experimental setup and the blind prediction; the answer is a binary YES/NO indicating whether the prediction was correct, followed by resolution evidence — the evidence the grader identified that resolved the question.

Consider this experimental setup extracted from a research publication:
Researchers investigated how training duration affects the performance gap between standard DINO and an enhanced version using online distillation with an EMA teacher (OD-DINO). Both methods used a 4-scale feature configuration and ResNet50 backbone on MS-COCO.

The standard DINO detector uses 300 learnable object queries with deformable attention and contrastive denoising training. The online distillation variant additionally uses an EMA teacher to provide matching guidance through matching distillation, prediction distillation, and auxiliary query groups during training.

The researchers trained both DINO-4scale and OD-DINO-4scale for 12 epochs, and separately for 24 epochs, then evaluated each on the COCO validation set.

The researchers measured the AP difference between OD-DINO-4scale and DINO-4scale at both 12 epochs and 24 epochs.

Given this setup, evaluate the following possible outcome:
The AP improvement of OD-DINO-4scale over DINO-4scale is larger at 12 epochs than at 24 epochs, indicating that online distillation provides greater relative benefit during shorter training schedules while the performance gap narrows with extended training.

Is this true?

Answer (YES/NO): NO